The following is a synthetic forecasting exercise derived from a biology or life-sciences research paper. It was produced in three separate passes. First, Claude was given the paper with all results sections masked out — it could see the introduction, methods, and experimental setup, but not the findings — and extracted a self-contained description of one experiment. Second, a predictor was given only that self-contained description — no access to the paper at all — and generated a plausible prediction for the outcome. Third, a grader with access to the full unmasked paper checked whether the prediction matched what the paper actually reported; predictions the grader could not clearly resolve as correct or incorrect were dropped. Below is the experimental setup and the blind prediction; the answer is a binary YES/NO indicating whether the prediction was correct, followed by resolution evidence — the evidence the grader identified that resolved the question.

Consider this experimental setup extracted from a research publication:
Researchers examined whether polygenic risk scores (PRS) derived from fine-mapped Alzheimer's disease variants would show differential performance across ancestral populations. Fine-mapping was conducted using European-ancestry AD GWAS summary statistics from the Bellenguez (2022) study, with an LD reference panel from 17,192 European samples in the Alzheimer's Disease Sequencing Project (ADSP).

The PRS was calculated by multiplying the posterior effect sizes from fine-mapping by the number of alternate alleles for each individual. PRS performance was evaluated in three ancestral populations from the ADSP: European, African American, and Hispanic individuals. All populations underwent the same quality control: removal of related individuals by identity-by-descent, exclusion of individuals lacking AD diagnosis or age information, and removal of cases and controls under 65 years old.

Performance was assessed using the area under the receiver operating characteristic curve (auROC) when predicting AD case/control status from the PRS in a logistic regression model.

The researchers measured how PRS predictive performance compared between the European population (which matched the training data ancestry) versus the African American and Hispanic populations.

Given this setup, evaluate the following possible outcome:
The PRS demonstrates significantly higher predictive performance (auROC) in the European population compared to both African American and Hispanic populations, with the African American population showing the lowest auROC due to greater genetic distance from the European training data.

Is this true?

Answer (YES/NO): YES